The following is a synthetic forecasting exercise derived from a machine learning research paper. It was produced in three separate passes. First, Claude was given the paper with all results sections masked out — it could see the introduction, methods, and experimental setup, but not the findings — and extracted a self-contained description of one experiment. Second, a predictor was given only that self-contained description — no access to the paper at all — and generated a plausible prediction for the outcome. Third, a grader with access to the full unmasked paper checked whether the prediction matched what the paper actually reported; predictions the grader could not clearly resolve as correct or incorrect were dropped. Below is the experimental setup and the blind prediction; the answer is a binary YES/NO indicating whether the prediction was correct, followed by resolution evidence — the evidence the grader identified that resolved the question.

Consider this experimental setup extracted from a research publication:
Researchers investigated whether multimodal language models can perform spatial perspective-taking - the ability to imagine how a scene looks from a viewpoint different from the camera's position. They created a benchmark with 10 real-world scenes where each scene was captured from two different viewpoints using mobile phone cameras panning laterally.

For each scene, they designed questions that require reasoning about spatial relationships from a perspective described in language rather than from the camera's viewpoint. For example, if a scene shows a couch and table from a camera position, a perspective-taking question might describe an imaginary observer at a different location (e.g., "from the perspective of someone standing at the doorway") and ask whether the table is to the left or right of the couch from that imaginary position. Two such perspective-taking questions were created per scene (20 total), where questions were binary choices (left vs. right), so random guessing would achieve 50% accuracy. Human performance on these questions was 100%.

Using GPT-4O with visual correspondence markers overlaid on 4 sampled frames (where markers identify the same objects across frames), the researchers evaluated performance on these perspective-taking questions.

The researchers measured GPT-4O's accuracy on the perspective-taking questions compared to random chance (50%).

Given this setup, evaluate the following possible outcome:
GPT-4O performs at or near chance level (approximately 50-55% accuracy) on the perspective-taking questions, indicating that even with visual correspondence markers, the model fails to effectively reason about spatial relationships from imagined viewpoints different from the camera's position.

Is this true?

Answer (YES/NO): NO